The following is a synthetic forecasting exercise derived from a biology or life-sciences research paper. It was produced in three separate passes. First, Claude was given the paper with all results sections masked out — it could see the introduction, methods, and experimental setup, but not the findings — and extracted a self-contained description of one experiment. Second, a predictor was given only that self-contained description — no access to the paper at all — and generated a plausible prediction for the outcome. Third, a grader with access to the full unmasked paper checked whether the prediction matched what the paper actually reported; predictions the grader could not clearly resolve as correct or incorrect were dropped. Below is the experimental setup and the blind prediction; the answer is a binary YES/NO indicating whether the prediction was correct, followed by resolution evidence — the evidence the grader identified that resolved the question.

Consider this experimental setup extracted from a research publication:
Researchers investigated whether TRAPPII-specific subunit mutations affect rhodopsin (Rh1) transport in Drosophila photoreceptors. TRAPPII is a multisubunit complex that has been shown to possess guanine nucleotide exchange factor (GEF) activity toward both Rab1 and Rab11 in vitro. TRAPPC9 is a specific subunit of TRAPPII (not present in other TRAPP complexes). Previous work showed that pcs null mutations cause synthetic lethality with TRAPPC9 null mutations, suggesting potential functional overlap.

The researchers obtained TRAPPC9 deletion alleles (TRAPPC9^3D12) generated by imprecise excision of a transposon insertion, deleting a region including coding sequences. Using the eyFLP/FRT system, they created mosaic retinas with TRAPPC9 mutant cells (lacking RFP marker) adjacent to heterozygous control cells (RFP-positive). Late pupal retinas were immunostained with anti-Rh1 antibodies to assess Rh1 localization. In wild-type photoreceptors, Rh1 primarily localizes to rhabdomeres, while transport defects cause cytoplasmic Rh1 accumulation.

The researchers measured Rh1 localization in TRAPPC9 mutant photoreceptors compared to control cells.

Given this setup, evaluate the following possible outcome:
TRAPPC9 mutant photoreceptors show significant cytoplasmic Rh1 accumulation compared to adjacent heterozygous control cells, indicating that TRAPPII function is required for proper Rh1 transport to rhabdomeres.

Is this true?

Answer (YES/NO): NO